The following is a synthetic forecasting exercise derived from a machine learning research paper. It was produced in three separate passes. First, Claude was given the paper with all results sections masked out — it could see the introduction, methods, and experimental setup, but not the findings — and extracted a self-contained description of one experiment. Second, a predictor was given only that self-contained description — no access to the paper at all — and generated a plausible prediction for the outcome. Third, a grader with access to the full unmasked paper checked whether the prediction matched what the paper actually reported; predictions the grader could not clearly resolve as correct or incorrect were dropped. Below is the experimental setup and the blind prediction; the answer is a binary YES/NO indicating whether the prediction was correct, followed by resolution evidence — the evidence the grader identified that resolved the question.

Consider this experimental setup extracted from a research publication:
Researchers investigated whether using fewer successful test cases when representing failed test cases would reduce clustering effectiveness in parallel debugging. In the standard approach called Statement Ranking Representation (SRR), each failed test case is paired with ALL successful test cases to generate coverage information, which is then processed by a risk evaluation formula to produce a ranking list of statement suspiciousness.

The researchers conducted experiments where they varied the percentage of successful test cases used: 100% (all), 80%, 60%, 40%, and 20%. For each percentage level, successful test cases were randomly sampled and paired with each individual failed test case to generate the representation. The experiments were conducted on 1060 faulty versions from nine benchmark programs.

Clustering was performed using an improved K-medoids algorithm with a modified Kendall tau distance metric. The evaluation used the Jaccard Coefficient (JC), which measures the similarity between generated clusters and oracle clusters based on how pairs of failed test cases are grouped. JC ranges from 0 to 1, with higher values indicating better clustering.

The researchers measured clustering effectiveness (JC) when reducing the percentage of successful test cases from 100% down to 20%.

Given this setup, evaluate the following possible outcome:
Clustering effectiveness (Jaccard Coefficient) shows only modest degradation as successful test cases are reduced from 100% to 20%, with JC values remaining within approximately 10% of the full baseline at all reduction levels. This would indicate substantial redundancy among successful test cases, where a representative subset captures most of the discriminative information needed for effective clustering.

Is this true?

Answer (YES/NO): YES